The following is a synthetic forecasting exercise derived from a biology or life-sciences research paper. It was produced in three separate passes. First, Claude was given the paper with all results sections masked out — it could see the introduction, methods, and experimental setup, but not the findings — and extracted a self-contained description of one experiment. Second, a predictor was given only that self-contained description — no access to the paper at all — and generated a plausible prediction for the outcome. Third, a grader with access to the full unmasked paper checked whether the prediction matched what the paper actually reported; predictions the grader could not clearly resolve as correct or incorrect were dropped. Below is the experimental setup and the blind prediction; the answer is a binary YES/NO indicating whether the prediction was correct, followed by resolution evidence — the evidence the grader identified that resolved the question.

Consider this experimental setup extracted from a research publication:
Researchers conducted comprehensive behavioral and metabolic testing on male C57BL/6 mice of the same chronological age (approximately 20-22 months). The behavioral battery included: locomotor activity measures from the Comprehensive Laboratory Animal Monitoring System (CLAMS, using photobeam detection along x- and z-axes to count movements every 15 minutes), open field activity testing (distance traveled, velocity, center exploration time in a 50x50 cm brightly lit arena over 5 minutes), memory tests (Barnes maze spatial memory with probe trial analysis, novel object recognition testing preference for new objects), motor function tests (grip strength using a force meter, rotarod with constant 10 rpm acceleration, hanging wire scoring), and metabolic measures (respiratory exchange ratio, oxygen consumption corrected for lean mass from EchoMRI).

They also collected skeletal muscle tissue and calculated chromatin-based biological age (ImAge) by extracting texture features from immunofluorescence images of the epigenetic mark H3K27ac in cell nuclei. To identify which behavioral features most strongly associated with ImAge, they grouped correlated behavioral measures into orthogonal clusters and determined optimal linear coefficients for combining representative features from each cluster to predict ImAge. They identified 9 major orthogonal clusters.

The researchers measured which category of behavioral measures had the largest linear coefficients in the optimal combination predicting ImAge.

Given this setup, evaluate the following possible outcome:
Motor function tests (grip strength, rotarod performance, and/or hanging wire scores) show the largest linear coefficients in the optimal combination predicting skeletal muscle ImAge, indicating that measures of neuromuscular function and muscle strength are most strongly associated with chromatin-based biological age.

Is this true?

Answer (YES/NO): NO